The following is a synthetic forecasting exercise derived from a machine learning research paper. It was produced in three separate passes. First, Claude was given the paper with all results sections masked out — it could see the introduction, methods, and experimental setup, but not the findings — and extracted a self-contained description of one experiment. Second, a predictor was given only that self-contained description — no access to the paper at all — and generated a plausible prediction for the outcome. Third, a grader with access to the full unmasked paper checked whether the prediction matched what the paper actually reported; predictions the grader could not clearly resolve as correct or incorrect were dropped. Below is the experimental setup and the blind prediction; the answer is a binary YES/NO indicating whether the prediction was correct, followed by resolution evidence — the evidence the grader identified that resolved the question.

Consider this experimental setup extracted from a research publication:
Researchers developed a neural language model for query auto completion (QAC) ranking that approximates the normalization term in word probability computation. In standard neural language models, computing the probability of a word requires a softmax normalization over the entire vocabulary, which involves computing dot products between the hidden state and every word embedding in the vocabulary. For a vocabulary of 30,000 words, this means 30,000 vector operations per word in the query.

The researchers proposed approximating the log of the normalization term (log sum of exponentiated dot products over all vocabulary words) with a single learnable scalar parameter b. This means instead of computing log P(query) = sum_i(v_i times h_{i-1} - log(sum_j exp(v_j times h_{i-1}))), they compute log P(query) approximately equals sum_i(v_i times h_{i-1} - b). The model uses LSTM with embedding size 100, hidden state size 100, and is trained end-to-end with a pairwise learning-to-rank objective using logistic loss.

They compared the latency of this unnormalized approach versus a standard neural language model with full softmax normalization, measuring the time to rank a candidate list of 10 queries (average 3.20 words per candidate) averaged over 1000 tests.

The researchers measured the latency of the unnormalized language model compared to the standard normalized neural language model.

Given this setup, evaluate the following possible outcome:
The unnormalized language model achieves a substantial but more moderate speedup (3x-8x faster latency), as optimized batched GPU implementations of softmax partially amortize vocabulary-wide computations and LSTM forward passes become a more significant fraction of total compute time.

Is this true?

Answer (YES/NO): NO